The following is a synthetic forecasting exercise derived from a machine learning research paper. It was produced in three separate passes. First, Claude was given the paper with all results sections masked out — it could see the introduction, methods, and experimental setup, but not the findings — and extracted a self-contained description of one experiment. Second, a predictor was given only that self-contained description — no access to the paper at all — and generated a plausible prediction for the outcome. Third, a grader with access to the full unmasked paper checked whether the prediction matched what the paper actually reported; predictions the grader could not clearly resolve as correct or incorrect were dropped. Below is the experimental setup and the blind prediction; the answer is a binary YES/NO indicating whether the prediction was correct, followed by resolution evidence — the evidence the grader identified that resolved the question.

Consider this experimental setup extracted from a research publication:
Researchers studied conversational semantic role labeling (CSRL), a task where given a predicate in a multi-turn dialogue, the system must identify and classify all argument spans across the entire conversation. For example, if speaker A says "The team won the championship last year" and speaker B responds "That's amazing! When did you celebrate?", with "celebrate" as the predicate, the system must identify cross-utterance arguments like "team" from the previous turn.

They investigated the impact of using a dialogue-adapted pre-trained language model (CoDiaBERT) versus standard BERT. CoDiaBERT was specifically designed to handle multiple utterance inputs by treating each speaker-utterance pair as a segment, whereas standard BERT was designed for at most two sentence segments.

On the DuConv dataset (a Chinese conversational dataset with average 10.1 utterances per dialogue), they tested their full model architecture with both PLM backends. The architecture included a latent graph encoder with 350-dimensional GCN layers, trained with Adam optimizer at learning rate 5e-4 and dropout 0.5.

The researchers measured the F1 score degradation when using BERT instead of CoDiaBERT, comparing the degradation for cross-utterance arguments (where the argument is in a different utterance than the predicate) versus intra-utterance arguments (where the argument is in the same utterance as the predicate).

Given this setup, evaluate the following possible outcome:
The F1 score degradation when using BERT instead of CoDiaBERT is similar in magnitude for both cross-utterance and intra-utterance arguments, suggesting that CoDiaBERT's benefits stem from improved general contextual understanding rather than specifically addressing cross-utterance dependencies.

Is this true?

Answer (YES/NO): NO